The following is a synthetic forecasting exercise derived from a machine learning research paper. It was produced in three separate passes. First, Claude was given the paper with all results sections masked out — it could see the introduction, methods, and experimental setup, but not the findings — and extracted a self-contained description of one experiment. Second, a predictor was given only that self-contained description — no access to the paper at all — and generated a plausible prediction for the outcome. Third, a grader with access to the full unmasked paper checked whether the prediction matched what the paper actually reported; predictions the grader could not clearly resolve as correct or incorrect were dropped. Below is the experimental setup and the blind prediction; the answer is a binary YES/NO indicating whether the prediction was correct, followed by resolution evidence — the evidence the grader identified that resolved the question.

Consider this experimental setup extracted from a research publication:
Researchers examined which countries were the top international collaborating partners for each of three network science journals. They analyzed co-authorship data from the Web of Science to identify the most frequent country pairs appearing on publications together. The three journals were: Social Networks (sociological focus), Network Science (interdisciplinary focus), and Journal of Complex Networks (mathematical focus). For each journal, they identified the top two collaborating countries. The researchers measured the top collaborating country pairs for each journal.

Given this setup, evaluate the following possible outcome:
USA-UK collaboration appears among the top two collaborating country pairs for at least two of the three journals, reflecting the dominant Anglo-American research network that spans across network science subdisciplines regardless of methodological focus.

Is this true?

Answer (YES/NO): NO